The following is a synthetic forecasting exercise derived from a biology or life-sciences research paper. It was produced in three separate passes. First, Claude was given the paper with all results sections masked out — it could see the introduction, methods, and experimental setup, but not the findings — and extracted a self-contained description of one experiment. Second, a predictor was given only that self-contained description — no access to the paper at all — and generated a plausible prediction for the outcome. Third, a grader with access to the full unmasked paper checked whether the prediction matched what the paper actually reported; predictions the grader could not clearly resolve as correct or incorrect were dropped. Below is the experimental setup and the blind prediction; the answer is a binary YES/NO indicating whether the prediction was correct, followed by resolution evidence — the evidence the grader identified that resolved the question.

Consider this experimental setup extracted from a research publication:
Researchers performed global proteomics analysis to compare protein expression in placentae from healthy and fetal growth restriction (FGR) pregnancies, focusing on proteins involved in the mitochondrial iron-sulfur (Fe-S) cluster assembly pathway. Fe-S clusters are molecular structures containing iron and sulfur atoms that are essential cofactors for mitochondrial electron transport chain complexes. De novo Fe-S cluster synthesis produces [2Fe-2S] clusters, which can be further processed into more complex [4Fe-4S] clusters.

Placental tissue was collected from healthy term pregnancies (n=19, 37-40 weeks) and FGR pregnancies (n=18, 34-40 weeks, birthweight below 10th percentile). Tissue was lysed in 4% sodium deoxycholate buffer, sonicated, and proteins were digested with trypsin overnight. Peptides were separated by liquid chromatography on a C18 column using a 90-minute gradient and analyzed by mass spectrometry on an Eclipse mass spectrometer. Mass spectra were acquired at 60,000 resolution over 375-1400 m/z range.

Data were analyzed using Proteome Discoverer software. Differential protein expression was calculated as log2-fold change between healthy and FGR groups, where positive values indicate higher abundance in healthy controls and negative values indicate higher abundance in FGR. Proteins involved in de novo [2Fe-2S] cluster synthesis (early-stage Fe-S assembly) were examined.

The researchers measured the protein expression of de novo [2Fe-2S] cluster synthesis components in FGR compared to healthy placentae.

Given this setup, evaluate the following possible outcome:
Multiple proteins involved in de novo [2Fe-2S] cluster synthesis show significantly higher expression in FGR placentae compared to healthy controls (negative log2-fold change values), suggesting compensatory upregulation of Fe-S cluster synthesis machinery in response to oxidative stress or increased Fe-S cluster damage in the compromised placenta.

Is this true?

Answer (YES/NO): NO